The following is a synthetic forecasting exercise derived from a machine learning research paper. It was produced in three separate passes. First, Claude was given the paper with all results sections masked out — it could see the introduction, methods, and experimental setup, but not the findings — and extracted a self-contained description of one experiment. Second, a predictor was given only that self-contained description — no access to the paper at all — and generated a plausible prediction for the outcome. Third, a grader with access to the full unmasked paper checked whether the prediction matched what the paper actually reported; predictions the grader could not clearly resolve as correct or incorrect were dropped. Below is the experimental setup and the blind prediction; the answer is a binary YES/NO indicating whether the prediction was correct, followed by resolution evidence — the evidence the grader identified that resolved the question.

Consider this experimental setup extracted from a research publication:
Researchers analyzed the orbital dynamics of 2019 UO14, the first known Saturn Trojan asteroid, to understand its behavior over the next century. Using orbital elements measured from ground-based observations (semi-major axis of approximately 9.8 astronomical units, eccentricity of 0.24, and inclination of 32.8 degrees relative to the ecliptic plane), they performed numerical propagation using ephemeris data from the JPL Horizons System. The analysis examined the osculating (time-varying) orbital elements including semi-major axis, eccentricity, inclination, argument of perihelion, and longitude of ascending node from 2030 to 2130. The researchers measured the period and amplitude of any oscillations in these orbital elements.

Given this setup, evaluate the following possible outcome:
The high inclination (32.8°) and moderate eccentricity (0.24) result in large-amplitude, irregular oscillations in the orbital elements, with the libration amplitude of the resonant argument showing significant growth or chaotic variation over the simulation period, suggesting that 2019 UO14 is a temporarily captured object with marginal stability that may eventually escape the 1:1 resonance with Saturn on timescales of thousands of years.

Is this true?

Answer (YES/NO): NO